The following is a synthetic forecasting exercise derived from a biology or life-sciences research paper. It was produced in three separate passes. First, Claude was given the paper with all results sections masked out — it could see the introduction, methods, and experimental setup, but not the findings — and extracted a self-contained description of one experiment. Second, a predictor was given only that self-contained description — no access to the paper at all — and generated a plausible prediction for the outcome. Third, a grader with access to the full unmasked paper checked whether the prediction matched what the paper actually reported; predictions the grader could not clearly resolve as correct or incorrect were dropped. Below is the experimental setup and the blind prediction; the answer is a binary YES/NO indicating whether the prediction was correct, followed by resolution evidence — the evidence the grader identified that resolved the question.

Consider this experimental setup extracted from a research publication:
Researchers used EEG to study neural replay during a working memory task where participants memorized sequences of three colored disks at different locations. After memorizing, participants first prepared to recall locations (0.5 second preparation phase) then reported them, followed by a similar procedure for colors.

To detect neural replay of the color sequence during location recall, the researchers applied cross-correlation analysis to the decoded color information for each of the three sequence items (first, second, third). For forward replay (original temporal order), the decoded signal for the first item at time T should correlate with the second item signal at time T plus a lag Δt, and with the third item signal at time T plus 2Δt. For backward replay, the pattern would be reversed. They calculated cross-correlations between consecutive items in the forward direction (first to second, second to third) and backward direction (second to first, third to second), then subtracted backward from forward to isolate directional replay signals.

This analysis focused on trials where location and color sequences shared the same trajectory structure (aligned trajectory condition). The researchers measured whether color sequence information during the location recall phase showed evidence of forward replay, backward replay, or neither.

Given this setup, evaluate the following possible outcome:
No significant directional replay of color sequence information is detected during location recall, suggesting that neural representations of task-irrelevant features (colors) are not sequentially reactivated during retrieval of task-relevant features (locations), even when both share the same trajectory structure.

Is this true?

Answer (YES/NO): NO